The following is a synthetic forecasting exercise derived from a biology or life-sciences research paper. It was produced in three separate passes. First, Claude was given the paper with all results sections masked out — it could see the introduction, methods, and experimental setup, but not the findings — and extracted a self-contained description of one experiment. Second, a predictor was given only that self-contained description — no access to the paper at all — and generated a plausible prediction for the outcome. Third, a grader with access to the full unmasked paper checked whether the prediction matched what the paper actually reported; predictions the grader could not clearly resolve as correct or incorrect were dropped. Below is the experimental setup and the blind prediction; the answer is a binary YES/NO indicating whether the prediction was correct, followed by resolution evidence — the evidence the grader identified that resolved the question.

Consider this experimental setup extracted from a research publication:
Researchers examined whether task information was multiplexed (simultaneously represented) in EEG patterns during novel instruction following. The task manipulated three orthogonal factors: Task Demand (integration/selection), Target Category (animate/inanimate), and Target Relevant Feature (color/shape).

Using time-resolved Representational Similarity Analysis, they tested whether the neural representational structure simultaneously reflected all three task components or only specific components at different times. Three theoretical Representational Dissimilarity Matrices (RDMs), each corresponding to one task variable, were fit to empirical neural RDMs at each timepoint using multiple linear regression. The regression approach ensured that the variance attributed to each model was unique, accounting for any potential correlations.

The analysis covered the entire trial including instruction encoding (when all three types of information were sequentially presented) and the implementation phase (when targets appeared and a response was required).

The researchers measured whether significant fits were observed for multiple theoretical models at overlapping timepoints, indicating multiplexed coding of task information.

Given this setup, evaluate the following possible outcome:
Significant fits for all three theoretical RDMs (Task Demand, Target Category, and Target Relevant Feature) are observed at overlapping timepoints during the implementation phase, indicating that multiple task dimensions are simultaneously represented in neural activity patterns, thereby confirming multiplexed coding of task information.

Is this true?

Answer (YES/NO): NO